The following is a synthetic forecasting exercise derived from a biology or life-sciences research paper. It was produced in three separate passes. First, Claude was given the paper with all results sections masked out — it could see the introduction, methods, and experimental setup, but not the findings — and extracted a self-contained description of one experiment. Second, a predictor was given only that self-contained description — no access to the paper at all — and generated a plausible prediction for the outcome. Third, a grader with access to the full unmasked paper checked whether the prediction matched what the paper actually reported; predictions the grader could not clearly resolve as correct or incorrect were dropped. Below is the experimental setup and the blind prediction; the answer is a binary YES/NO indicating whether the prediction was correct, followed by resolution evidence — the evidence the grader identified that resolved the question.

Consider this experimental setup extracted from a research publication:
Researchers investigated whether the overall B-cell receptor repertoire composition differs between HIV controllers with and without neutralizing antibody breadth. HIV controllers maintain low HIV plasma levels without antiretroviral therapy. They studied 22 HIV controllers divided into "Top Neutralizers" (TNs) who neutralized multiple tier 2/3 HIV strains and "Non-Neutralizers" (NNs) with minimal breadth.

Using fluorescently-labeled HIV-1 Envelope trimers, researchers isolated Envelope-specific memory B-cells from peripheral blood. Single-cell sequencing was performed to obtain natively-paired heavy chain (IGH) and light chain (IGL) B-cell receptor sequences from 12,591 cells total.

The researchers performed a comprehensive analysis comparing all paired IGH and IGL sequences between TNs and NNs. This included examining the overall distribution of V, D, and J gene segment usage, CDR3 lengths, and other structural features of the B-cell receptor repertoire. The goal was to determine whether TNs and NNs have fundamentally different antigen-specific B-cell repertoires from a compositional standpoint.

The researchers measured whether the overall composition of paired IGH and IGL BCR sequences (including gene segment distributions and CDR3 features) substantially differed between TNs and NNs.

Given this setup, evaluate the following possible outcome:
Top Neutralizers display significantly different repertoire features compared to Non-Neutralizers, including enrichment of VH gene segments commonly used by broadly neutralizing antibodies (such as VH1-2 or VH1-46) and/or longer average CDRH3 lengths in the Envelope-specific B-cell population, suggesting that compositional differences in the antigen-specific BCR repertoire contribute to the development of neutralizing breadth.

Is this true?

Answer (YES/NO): NO